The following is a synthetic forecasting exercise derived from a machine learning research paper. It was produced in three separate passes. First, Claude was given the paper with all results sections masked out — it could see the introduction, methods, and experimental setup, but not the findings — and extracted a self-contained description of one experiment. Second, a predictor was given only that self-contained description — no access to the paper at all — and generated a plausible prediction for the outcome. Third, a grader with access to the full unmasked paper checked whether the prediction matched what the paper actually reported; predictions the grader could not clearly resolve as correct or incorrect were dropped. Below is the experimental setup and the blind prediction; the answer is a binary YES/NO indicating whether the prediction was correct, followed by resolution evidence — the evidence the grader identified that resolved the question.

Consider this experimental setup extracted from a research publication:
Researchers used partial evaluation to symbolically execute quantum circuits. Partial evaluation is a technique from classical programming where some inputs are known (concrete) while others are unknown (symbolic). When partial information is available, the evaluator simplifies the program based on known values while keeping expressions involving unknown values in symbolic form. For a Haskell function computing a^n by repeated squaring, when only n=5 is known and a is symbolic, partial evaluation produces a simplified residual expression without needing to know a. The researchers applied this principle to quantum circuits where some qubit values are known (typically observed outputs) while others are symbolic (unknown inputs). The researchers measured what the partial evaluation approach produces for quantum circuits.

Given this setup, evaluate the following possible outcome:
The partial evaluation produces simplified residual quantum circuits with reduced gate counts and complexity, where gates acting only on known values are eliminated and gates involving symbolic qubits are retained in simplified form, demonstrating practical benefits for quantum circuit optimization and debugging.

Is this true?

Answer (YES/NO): NO